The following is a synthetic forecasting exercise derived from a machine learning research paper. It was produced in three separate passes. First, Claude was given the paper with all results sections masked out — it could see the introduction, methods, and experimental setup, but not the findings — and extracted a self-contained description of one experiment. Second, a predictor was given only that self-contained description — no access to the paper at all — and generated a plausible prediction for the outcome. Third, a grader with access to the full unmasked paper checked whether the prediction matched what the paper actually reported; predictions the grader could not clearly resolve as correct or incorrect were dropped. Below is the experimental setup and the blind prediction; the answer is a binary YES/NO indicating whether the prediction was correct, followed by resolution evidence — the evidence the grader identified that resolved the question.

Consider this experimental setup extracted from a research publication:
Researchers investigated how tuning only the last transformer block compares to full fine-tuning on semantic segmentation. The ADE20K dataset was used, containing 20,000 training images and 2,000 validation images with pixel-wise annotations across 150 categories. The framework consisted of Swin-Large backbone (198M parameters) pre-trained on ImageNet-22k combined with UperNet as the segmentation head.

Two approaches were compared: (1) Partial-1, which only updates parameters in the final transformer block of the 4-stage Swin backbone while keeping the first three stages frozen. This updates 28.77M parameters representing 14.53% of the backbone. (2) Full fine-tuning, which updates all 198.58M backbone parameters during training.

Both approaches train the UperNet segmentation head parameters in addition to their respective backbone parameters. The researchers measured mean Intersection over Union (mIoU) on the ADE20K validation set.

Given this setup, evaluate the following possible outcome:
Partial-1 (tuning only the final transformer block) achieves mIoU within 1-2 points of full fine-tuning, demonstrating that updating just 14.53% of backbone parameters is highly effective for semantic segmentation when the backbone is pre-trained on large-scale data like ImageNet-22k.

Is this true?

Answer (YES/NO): NO